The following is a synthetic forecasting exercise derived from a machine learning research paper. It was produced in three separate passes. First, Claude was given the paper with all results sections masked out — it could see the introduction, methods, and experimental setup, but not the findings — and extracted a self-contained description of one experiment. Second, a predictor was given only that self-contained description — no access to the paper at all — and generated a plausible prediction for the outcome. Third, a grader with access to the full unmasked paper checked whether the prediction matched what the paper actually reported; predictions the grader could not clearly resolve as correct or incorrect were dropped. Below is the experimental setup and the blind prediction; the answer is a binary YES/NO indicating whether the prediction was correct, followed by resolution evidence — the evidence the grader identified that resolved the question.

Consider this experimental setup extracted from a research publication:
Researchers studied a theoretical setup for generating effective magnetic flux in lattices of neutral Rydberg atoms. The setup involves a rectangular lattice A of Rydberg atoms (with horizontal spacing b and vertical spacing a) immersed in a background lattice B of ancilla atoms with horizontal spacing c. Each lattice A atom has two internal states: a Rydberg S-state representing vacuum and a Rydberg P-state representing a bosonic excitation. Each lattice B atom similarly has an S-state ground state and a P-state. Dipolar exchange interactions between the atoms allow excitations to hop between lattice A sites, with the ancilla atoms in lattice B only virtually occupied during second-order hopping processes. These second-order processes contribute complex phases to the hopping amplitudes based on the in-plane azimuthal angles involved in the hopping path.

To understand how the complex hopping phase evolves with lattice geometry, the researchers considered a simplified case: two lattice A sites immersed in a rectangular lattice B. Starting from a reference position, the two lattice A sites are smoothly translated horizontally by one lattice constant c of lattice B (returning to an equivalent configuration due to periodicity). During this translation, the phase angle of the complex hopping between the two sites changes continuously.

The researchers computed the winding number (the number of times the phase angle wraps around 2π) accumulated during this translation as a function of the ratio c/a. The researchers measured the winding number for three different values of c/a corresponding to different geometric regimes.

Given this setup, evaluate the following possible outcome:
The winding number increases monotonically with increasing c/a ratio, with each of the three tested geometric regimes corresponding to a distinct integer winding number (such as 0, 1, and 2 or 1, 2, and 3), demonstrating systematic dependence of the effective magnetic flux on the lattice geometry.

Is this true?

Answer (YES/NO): YES